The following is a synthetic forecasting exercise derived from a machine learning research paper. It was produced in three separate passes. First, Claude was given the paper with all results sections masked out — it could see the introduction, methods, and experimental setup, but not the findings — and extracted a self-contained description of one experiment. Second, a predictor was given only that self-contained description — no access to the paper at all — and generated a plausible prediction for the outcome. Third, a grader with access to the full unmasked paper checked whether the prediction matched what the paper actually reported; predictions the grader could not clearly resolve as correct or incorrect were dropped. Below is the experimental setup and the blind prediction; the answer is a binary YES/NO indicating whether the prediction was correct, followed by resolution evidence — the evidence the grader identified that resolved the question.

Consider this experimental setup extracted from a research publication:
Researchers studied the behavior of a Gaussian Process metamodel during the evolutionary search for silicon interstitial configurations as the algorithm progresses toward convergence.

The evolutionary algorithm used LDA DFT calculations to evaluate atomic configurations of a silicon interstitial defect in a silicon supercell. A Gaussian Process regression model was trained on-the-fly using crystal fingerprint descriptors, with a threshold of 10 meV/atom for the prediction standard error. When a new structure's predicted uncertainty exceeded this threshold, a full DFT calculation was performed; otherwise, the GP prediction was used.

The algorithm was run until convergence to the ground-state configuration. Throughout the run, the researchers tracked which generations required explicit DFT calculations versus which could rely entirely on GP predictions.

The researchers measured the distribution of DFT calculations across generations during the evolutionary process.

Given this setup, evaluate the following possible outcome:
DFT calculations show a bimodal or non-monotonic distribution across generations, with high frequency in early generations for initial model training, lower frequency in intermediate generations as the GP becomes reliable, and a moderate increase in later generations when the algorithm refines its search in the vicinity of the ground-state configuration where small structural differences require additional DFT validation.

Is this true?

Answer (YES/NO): NO